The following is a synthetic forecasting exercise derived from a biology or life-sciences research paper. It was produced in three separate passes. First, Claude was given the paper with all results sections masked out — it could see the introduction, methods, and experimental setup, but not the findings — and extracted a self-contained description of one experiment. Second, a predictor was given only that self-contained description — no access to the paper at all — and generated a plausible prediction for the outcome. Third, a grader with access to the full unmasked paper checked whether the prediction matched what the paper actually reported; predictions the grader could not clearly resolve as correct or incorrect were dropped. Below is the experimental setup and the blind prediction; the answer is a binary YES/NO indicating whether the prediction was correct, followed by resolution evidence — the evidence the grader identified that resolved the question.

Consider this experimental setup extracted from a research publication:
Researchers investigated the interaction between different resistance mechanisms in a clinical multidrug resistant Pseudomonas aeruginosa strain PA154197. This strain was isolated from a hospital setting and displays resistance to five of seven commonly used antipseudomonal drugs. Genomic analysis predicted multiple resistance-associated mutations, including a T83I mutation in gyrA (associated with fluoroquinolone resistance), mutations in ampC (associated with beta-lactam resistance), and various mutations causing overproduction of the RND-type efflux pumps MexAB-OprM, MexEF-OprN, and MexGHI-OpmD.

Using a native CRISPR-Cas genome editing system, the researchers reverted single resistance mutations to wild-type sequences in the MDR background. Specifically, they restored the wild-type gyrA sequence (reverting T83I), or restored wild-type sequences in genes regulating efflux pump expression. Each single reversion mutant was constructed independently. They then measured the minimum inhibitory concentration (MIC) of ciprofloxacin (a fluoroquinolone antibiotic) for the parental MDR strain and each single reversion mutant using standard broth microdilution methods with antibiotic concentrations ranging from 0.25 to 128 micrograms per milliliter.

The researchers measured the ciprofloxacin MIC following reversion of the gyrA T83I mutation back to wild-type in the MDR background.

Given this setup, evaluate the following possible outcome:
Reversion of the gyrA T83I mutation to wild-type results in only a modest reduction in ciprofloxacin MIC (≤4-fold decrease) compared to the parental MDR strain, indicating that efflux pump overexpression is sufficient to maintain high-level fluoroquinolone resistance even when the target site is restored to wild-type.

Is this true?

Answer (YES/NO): YES